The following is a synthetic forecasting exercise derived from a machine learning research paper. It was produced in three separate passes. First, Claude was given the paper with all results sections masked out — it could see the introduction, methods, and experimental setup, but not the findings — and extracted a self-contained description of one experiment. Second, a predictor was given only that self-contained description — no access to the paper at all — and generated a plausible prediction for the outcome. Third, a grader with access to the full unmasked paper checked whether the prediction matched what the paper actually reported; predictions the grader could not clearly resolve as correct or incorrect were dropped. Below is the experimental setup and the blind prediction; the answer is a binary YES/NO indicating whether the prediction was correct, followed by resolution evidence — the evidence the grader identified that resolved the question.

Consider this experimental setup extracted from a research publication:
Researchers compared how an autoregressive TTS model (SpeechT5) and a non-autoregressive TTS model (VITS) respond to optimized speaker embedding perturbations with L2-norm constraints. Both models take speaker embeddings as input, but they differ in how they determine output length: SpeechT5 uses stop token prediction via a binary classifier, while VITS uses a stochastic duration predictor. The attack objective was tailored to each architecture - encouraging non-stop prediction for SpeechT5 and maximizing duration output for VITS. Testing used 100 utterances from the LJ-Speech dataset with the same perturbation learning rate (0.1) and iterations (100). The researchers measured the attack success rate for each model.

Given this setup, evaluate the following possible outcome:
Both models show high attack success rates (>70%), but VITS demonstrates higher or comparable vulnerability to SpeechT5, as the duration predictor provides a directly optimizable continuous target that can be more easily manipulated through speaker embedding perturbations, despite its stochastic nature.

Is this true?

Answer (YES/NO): YES